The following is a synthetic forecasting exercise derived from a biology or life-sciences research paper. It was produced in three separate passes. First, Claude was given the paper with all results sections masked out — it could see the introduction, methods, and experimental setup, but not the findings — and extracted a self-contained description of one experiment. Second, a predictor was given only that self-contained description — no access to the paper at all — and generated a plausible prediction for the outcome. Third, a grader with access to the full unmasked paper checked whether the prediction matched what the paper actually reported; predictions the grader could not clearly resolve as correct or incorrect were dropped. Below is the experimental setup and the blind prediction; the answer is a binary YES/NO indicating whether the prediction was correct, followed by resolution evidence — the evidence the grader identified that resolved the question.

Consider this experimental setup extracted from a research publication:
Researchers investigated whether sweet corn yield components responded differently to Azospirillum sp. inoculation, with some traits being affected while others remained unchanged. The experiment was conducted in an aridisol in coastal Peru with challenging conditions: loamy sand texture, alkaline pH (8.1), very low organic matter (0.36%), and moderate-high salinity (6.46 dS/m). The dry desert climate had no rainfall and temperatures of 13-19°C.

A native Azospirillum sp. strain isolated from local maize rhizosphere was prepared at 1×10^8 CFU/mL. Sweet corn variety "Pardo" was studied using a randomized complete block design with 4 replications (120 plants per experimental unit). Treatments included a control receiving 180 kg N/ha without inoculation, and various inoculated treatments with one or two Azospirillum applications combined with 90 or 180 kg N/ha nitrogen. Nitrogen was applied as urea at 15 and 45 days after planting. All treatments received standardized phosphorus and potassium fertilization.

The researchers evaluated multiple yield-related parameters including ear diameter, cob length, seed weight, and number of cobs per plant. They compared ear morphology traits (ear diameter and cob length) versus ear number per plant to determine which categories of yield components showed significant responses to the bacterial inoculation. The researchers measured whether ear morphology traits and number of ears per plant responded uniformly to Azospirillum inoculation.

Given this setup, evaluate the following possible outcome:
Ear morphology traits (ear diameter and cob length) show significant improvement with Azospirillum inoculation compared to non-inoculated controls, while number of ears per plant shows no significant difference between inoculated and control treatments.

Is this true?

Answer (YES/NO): YES